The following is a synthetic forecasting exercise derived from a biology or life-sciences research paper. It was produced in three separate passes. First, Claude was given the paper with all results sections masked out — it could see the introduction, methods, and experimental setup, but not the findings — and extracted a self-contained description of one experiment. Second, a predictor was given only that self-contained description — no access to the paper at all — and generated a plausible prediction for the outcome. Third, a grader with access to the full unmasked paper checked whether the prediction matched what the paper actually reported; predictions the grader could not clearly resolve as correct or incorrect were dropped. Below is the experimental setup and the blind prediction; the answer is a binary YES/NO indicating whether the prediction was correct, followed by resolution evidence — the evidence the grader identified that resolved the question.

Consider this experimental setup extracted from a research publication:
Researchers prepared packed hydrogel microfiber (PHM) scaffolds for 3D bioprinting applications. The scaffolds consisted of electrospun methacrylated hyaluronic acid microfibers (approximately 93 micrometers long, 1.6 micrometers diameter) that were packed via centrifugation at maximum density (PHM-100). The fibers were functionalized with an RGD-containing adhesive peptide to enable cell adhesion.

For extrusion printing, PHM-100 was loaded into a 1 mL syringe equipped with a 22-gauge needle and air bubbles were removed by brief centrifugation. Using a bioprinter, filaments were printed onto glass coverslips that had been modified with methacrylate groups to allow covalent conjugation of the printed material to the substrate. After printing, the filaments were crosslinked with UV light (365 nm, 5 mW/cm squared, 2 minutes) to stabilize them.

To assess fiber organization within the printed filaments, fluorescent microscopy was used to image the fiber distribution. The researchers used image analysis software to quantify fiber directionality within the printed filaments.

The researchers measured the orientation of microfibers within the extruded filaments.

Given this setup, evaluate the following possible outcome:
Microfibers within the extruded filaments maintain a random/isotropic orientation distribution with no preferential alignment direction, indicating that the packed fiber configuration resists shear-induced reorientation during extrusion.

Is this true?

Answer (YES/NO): NO